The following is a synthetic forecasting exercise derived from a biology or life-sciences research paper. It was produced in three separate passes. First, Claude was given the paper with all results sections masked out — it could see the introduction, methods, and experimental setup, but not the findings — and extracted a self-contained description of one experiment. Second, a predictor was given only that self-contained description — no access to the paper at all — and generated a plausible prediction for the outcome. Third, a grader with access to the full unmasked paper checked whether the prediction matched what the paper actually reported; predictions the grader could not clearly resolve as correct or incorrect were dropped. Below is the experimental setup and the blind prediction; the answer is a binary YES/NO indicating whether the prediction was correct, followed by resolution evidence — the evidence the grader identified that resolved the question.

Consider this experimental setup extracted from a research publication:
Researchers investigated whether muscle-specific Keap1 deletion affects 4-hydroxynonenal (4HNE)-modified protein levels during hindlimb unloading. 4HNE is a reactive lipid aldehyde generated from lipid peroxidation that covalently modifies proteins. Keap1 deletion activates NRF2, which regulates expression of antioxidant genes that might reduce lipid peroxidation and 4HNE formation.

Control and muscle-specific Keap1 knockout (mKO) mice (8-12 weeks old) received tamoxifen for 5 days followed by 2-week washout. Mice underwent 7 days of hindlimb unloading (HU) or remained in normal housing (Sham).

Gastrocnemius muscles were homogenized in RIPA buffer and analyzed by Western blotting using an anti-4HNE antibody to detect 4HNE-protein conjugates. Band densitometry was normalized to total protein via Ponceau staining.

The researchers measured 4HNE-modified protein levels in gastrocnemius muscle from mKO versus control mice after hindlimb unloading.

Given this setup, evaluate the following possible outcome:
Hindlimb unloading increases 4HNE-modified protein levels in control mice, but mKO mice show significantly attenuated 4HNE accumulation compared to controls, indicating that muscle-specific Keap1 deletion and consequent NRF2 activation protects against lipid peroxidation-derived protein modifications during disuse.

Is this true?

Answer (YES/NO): NO